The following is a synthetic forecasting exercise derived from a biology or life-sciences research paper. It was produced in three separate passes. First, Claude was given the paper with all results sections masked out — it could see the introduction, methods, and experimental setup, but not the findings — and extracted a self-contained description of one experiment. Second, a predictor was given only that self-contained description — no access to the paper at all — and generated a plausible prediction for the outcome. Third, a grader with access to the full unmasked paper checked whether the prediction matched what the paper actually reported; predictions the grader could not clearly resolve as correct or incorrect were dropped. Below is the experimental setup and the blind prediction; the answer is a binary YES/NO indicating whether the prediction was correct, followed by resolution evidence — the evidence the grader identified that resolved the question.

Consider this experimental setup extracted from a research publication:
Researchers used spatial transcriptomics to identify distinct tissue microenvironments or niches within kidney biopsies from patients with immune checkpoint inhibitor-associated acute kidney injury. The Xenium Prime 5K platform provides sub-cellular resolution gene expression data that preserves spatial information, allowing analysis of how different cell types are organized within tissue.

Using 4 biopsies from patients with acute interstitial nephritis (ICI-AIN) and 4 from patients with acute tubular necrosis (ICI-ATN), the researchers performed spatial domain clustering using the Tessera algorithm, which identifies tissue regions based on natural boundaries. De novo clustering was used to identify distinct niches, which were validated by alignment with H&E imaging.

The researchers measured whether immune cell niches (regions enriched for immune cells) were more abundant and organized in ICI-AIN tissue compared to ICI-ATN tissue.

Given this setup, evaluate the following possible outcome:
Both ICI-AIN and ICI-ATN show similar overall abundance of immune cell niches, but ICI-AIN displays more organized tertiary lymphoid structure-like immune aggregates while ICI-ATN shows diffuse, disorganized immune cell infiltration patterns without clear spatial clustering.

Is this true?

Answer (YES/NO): NO